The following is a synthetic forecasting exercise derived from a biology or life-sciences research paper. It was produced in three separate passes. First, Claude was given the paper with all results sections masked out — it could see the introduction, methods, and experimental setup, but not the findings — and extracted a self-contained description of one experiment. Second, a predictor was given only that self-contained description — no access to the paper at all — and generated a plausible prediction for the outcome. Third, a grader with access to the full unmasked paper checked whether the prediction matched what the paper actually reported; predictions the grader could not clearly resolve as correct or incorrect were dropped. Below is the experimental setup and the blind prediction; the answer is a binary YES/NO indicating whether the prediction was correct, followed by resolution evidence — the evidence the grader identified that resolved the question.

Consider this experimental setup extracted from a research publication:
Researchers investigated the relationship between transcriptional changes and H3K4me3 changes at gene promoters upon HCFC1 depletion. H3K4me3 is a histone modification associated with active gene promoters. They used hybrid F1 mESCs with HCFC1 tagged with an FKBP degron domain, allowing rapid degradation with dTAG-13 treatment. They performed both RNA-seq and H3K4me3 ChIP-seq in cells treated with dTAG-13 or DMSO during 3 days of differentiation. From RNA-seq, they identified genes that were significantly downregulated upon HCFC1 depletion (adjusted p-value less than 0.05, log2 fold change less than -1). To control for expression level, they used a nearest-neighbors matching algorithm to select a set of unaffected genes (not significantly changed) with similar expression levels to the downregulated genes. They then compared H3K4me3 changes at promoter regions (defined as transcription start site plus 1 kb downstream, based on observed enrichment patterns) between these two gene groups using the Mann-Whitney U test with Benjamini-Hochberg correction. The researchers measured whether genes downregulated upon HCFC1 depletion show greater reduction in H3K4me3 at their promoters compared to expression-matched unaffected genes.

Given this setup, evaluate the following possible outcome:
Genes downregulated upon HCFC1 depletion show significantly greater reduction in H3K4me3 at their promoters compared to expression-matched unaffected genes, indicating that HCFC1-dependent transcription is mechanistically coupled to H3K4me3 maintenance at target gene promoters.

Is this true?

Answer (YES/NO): YES